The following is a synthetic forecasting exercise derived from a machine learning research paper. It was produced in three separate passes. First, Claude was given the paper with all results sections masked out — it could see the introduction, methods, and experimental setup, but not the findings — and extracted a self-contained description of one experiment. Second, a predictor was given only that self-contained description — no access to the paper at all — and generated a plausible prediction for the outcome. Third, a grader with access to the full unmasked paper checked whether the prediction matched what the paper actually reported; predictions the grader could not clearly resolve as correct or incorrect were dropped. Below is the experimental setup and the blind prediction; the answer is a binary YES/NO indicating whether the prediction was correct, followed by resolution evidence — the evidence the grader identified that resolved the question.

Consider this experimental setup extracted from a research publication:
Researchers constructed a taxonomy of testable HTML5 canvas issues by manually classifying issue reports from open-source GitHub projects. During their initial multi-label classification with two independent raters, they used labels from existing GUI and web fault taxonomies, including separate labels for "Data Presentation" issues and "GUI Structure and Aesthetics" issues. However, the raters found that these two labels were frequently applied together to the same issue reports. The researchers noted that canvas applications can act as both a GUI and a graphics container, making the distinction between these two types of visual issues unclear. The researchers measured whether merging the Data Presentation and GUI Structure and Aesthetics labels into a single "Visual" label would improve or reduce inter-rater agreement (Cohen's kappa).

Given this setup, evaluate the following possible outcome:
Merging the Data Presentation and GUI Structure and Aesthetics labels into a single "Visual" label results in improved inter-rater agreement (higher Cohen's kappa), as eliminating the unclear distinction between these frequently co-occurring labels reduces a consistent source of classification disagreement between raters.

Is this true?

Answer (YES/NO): YES